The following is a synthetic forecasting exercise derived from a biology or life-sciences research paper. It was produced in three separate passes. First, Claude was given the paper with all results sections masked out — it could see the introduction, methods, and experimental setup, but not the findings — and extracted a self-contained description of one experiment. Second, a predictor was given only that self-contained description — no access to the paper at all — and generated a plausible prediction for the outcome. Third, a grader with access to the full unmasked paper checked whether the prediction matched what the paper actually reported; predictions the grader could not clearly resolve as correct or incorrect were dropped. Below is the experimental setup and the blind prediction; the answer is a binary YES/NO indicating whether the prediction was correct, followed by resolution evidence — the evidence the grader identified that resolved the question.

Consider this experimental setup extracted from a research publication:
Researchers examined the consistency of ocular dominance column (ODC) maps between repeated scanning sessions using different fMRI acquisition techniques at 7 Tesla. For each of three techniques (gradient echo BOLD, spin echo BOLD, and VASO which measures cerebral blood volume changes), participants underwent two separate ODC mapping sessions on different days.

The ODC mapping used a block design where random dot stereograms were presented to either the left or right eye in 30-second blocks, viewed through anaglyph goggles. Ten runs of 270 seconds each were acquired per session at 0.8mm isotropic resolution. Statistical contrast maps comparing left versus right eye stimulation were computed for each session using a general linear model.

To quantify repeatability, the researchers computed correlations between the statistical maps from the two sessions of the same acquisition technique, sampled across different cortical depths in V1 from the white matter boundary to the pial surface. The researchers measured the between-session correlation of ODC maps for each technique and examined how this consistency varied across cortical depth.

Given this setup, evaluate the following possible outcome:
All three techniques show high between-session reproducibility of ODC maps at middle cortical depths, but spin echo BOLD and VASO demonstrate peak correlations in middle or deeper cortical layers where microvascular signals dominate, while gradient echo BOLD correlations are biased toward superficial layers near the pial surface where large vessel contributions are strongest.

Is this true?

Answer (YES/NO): NO